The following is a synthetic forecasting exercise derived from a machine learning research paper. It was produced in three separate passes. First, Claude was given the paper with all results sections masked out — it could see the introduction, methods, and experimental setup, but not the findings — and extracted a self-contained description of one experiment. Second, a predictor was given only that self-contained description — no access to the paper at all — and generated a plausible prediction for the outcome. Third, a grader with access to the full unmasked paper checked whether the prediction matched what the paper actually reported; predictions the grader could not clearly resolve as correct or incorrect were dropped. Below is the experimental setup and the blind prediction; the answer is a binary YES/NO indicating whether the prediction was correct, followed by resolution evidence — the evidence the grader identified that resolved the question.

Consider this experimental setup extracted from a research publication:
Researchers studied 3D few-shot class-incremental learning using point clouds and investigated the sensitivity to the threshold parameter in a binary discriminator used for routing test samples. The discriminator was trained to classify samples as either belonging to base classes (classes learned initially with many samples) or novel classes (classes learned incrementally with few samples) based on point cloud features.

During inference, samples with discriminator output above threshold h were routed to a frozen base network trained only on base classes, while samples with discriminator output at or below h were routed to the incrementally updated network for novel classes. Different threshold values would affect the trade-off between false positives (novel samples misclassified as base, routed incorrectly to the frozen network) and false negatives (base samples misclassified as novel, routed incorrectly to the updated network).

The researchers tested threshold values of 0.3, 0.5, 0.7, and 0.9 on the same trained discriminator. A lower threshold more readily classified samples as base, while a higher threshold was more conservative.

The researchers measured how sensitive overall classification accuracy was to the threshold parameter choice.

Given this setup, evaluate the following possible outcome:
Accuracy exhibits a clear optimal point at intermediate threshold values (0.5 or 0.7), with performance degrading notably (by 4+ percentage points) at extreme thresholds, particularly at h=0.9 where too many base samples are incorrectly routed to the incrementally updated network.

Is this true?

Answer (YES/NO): NO